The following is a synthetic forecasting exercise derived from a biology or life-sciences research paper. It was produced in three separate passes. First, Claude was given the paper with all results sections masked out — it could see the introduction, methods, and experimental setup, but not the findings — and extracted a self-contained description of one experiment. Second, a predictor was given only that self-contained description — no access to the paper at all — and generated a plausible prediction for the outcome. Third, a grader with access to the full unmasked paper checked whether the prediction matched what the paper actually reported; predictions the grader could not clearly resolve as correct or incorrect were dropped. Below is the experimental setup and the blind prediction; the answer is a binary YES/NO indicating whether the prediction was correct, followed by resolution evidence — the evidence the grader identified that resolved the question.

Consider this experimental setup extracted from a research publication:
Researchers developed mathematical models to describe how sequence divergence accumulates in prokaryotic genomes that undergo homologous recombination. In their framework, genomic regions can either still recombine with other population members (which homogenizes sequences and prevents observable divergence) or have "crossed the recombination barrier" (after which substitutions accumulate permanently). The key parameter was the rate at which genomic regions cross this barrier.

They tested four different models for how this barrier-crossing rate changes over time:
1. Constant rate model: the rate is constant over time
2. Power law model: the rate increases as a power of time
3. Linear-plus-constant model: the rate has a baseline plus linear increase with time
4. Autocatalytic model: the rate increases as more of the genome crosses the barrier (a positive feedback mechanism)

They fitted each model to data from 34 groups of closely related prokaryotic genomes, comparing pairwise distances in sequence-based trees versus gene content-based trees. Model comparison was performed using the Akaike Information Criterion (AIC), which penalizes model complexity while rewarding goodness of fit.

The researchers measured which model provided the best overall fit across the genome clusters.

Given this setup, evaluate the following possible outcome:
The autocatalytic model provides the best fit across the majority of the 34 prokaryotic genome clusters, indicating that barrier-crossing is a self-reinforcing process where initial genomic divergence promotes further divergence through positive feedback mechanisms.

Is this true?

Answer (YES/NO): YES